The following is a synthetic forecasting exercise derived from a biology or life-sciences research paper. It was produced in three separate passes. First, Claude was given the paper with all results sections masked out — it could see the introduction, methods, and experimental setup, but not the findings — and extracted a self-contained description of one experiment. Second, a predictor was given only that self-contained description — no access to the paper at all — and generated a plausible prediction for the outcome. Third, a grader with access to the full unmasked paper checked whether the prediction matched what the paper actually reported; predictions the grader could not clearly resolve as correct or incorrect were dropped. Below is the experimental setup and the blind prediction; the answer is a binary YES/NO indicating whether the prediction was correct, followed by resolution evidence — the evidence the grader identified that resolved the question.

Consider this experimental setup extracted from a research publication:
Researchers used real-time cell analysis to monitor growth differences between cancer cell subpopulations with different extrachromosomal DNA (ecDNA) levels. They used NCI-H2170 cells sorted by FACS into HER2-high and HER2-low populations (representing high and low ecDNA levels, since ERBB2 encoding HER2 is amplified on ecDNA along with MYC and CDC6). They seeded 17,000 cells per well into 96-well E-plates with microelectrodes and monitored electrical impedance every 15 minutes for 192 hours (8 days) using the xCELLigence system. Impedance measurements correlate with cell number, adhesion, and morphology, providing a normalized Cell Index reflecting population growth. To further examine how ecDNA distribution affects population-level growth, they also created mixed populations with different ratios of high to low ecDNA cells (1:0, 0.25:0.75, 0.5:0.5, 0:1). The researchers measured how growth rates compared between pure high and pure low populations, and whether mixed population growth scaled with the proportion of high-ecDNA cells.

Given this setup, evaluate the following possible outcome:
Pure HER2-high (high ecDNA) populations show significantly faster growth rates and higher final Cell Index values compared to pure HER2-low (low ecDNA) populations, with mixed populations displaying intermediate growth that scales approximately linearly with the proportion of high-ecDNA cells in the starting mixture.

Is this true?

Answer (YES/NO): YES